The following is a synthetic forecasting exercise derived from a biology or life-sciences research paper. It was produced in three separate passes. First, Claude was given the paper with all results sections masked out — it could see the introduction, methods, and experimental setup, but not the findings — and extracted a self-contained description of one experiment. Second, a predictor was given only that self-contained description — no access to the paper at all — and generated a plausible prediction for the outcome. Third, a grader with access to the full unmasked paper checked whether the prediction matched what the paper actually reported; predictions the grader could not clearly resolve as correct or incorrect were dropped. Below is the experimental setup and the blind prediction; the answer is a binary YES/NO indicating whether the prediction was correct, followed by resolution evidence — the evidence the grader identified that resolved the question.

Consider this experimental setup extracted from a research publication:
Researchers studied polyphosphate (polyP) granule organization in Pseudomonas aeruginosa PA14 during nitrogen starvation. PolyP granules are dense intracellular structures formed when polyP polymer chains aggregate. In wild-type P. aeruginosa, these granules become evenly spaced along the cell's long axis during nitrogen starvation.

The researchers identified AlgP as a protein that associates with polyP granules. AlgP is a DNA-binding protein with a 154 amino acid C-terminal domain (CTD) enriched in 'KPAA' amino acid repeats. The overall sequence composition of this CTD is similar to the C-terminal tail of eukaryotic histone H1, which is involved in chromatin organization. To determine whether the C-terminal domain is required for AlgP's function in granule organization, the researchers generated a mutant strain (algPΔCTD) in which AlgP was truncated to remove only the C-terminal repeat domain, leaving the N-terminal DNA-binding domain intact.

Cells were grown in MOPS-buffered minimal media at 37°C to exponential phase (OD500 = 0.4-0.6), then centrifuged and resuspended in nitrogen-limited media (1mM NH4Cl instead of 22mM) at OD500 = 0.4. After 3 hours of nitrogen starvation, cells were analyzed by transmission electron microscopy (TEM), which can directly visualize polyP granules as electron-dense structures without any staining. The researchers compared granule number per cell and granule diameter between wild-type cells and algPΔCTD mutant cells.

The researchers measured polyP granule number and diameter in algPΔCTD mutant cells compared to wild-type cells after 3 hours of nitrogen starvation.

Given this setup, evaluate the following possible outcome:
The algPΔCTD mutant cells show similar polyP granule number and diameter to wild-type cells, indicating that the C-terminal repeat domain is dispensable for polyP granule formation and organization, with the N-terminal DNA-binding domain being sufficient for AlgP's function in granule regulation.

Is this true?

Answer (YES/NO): NO